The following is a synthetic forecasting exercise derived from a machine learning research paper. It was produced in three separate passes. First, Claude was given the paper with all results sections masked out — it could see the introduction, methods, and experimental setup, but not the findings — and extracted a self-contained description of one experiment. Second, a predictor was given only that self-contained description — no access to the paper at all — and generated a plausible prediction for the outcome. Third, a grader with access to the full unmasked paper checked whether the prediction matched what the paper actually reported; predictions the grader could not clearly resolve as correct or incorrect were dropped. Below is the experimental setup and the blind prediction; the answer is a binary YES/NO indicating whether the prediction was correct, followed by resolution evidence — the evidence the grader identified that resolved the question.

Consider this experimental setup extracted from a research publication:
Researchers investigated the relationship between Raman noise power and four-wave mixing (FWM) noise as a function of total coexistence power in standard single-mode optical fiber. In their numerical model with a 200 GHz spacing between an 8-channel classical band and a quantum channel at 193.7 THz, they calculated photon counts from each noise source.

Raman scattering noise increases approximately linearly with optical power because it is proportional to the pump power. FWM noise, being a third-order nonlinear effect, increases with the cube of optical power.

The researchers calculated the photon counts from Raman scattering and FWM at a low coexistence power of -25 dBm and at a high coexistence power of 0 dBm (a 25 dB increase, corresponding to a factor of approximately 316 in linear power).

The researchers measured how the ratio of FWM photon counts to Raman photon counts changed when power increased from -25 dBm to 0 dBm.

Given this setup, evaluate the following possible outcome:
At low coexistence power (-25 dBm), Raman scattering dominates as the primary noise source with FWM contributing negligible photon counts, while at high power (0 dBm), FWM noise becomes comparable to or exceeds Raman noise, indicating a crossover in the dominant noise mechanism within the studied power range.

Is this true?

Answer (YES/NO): YES